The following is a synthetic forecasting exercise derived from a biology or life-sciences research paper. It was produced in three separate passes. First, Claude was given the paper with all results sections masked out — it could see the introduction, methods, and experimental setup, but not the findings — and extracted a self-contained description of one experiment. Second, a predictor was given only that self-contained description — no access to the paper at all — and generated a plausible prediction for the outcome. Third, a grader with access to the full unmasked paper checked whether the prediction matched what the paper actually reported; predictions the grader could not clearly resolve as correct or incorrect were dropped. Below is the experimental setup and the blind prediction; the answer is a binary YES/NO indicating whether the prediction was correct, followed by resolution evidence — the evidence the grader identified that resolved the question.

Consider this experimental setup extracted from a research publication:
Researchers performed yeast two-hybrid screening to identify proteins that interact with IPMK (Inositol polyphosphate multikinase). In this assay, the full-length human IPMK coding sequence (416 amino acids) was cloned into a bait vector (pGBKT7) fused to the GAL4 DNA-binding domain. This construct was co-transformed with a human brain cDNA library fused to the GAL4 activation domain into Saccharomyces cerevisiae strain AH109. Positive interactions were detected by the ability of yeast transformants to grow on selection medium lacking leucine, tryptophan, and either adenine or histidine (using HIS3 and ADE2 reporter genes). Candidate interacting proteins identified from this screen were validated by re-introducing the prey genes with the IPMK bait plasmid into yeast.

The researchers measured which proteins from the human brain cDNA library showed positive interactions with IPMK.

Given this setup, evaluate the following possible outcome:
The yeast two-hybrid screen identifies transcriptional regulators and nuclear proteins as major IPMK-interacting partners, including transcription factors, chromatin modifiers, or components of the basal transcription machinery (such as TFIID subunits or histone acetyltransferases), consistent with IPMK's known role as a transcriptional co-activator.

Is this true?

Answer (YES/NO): YES